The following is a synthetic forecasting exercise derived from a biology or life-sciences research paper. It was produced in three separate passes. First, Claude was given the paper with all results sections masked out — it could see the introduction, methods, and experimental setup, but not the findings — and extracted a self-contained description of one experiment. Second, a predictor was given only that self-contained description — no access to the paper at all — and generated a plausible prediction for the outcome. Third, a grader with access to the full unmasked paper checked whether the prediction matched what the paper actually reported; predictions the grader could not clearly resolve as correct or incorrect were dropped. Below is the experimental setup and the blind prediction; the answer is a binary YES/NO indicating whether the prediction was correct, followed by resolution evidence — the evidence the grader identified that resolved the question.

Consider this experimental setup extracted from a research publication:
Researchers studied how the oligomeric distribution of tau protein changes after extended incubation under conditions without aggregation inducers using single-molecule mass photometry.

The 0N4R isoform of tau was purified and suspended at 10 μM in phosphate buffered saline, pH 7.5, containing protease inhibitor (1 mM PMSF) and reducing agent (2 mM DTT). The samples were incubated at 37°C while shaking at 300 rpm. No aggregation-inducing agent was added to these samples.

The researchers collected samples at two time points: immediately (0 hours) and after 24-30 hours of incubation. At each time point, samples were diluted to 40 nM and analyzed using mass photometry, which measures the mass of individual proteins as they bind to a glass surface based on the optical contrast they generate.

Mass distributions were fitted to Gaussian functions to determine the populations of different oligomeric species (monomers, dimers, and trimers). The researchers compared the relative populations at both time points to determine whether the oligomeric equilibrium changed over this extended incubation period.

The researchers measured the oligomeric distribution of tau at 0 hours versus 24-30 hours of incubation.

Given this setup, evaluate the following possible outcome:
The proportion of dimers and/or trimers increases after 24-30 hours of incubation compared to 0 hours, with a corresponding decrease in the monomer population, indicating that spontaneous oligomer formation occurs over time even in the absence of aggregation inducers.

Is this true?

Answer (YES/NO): NO